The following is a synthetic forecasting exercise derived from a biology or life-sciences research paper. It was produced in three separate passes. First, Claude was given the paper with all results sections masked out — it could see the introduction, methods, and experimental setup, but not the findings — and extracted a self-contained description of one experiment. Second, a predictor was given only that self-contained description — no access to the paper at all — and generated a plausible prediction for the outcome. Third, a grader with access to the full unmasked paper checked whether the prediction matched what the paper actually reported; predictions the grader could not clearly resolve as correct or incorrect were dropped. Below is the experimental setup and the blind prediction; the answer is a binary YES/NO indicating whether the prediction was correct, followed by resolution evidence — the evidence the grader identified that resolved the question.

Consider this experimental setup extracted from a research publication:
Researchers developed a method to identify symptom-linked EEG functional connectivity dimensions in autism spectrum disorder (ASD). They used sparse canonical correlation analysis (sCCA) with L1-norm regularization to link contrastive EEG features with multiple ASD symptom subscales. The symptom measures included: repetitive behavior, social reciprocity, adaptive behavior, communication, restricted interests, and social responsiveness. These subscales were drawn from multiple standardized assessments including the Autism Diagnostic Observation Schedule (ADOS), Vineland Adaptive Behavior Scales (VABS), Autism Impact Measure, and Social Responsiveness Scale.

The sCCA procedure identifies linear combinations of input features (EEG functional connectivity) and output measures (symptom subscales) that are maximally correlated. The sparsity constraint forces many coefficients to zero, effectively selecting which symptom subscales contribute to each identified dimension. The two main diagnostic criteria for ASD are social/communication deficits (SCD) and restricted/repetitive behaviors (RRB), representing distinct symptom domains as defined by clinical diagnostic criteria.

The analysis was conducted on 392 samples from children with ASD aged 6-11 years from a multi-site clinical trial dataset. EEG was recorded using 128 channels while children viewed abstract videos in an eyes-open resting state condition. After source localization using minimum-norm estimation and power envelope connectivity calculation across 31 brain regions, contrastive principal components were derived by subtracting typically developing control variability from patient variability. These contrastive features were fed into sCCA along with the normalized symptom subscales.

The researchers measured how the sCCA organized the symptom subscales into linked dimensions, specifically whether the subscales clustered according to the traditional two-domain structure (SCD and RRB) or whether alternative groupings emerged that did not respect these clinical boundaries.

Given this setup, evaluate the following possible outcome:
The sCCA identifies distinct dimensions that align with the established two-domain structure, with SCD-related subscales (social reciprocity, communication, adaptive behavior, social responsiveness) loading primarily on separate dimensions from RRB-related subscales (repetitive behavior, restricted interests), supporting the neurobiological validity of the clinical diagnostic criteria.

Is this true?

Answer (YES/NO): YES